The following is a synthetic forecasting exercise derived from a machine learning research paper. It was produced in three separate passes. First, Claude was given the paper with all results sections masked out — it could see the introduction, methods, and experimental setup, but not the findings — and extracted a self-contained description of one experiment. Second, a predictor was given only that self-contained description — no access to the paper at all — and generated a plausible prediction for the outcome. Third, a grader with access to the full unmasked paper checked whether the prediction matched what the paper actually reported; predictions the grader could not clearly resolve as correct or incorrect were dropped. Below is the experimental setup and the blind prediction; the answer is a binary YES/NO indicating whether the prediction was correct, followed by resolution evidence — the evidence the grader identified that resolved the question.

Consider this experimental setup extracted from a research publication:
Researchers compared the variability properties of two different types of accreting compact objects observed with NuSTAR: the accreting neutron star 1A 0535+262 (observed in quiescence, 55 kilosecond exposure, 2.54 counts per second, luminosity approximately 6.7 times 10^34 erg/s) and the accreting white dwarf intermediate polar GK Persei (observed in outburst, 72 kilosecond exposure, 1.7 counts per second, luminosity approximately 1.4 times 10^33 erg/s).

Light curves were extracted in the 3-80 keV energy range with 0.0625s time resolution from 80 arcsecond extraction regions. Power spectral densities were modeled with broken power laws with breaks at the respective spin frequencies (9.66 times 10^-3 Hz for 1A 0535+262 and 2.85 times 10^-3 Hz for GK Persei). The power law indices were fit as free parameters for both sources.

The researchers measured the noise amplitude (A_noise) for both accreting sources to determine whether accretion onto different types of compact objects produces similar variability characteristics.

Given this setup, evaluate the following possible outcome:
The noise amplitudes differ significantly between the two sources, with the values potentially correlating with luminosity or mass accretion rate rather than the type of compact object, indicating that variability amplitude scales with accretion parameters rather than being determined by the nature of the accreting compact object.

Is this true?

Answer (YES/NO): NO